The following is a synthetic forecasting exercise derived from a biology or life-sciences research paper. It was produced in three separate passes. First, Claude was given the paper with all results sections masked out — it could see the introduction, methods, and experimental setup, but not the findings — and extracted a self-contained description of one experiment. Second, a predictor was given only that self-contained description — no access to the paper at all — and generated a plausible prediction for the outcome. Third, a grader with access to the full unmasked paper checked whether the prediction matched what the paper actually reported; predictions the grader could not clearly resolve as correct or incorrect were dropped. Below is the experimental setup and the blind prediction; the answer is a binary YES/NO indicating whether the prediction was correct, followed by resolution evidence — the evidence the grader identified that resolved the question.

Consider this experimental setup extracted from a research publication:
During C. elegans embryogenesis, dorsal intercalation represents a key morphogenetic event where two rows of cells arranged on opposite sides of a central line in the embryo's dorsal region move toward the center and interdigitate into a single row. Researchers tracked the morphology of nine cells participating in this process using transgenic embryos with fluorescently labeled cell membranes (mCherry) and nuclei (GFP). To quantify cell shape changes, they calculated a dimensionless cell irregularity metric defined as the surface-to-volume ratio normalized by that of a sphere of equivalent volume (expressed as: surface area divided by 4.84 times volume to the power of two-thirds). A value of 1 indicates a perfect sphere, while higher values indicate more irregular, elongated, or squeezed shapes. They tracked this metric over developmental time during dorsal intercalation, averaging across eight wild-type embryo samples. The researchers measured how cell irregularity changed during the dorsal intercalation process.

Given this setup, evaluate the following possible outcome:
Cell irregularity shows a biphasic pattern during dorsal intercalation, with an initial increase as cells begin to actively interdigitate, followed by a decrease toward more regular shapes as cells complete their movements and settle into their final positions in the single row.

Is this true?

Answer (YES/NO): NO